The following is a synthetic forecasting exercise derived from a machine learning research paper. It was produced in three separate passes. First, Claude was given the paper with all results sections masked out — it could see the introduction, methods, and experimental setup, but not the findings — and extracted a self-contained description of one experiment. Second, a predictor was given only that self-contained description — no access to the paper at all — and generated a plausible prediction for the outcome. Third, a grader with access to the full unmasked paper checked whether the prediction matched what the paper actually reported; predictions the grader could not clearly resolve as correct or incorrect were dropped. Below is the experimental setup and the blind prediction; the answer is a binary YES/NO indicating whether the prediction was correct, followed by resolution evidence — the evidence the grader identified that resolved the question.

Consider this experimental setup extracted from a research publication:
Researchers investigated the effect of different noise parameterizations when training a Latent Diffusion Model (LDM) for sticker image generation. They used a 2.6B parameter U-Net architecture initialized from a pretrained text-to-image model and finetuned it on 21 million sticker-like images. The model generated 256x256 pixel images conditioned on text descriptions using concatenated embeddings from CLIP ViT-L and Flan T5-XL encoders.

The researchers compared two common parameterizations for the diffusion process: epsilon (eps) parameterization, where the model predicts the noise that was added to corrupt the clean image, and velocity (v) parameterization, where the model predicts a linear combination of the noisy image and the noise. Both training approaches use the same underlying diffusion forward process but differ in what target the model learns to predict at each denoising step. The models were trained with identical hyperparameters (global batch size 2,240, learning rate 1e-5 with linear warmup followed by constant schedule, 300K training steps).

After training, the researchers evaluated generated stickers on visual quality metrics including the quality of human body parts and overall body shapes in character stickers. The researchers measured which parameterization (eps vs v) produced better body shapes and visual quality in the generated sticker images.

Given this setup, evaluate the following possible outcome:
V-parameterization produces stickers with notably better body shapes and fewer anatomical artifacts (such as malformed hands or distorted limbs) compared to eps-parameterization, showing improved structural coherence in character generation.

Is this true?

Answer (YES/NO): NO